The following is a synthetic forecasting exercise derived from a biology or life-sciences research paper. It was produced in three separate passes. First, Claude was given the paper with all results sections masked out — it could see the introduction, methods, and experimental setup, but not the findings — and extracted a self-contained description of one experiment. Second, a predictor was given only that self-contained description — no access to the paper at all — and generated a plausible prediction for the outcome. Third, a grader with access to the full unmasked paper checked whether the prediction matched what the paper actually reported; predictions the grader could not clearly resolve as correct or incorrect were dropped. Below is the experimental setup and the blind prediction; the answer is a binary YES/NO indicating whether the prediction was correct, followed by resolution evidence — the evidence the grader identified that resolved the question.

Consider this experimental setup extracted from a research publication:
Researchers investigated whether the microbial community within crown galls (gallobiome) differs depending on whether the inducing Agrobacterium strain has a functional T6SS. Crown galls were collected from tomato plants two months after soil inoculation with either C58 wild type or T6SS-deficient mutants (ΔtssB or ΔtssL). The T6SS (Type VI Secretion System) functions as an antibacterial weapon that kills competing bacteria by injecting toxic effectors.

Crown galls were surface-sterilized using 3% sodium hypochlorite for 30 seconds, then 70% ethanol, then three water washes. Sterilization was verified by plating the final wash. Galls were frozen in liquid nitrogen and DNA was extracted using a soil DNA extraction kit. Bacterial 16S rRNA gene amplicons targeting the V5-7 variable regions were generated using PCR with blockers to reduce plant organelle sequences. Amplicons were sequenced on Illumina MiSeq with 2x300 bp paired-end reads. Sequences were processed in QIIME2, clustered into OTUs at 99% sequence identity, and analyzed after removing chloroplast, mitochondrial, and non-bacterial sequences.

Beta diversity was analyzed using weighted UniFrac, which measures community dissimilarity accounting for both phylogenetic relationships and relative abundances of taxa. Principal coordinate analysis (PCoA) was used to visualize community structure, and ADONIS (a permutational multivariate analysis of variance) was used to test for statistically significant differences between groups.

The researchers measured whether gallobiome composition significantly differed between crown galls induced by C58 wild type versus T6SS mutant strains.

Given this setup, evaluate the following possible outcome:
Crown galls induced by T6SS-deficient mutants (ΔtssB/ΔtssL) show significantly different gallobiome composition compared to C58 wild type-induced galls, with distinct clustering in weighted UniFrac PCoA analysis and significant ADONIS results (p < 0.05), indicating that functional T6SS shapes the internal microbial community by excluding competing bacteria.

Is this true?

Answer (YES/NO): NO